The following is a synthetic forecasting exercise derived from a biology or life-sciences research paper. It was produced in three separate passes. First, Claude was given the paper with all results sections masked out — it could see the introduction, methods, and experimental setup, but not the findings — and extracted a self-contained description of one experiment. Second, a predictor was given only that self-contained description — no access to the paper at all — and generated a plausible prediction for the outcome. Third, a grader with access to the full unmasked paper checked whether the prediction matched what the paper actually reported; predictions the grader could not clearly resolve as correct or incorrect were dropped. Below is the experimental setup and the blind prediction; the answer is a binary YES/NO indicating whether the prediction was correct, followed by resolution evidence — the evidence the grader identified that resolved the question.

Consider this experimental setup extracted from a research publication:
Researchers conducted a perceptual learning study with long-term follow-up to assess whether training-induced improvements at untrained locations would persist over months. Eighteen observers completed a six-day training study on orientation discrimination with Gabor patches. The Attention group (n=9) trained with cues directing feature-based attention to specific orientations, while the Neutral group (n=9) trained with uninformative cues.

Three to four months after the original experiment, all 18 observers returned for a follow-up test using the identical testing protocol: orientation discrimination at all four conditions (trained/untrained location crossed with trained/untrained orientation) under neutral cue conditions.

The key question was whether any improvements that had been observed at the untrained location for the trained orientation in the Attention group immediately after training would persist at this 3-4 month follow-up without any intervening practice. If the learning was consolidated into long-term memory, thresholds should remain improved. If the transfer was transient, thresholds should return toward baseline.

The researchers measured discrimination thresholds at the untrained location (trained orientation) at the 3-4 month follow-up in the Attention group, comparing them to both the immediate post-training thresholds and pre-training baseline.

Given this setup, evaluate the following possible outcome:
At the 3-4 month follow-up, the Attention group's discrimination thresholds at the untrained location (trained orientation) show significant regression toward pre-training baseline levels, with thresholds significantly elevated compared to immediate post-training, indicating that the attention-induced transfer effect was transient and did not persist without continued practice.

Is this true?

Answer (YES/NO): NO